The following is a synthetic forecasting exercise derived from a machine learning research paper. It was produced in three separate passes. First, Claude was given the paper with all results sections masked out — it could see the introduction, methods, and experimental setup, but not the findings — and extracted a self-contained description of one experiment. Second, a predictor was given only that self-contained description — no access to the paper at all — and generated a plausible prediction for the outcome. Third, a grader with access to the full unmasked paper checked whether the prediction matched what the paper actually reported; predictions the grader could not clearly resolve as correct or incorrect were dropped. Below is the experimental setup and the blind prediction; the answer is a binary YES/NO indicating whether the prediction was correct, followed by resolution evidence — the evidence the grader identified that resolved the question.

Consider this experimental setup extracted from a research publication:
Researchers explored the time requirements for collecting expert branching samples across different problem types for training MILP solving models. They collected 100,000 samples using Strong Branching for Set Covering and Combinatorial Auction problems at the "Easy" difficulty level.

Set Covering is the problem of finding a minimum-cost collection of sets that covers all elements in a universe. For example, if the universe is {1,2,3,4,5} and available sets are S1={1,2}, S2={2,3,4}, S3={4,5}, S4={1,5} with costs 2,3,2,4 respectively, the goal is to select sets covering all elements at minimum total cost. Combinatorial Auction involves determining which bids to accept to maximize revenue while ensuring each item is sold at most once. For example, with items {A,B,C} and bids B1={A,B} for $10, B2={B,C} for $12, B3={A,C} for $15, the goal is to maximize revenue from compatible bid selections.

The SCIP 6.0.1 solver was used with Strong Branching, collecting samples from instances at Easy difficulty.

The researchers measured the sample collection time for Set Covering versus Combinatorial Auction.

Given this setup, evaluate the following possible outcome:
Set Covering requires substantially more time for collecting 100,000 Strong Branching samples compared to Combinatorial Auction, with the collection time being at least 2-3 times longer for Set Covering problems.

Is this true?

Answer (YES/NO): YES